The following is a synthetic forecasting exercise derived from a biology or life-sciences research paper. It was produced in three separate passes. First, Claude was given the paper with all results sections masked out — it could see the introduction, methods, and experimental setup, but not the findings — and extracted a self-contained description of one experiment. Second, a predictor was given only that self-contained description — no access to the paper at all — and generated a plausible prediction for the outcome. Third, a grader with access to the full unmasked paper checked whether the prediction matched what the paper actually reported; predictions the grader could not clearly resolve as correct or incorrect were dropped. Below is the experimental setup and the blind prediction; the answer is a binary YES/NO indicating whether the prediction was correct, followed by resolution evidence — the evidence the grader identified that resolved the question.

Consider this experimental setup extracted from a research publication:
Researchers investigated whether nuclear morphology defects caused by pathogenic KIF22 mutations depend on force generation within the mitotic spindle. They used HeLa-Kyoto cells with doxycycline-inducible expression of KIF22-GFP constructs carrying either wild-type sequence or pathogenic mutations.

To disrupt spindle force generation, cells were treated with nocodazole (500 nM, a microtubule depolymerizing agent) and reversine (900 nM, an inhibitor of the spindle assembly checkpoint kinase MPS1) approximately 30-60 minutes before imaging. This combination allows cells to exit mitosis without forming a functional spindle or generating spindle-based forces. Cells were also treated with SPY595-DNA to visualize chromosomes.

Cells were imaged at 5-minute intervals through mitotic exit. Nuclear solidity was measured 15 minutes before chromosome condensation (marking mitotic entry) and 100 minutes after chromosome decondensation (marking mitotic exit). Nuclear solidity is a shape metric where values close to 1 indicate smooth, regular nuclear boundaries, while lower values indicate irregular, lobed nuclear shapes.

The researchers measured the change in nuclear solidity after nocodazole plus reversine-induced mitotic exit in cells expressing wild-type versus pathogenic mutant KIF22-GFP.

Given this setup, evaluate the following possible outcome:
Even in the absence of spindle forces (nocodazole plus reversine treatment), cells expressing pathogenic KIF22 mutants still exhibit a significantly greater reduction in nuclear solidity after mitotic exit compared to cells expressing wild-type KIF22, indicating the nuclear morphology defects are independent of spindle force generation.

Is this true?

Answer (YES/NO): NO